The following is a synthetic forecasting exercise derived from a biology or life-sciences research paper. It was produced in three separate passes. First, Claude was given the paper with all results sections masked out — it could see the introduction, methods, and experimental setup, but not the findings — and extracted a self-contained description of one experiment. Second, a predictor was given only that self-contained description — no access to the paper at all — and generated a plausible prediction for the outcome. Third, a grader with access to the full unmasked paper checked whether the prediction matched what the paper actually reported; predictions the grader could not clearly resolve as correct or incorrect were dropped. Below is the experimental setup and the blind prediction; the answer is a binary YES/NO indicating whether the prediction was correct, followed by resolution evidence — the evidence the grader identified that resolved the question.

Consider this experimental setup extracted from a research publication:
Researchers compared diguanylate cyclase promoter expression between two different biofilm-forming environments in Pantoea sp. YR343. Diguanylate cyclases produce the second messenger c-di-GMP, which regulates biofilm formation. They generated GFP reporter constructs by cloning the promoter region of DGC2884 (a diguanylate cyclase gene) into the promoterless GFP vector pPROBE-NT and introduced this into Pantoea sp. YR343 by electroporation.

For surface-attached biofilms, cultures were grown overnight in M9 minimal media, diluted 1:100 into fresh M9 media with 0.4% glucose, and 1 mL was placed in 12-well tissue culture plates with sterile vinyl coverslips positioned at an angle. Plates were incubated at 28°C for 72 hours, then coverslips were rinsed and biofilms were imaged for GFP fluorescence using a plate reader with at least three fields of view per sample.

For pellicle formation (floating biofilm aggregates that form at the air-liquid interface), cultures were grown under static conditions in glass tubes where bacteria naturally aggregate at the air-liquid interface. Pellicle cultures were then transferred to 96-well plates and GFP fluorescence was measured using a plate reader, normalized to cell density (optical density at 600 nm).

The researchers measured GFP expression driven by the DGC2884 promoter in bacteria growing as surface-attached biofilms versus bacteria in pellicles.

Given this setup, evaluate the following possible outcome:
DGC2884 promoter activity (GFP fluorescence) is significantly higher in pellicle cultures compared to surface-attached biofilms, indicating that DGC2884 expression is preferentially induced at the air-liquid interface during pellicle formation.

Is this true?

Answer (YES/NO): NO